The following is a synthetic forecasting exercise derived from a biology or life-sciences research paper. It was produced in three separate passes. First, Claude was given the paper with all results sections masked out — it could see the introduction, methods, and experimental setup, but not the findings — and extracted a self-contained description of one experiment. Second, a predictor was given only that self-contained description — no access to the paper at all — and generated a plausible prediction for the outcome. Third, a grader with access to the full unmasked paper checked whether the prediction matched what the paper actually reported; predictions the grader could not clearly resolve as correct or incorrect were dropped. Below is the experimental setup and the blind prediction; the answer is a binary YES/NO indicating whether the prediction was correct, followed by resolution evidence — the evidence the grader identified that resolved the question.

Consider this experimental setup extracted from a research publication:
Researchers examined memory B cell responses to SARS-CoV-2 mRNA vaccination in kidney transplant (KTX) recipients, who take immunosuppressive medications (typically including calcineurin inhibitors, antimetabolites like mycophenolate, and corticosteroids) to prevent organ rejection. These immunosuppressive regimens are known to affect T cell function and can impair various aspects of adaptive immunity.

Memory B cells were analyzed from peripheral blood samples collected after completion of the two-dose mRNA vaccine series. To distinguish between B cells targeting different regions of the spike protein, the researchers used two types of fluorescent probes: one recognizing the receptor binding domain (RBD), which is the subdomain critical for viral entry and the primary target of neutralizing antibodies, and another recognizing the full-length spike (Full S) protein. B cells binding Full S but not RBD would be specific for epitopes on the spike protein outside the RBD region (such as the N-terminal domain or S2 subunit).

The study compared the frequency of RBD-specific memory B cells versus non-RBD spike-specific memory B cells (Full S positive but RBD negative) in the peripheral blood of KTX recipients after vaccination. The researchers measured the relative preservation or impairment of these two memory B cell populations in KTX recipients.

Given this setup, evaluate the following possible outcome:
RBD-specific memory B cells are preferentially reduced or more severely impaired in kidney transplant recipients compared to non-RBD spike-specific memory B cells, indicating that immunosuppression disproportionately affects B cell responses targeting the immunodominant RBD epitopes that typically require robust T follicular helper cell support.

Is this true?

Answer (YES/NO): YES